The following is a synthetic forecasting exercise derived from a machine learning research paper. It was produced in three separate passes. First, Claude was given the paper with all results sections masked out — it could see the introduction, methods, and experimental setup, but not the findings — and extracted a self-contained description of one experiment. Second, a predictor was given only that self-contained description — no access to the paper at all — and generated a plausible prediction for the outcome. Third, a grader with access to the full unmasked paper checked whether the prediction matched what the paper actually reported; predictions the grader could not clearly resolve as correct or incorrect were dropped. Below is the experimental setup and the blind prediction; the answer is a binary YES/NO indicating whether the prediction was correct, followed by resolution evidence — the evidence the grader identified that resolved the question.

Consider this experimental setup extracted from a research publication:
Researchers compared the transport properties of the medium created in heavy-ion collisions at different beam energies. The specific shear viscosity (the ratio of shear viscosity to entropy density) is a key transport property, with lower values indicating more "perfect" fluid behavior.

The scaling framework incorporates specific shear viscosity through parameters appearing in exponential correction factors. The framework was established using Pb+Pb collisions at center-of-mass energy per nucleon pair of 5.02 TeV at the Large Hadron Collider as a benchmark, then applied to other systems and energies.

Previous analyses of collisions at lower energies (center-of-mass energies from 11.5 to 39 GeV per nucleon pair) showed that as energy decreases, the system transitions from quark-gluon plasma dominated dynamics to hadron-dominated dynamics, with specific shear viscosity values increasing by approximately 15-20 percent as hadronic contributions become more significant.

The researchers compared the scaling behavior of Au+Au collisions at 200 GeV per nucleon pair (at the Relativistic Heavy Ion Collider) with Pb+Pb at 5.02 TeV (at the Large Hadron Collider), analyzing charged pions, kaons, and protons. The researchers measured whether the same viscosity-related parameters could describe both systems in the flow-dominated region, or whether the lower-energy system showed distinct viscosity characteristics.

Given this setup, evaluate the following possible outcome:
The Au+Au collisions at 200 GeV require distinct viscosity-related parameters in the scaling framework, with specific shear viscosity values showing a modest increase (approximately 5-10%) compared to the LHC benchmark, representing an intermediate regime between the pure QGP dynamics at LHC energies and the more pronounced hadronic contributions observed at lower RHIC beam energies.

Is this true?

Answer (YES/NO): NO